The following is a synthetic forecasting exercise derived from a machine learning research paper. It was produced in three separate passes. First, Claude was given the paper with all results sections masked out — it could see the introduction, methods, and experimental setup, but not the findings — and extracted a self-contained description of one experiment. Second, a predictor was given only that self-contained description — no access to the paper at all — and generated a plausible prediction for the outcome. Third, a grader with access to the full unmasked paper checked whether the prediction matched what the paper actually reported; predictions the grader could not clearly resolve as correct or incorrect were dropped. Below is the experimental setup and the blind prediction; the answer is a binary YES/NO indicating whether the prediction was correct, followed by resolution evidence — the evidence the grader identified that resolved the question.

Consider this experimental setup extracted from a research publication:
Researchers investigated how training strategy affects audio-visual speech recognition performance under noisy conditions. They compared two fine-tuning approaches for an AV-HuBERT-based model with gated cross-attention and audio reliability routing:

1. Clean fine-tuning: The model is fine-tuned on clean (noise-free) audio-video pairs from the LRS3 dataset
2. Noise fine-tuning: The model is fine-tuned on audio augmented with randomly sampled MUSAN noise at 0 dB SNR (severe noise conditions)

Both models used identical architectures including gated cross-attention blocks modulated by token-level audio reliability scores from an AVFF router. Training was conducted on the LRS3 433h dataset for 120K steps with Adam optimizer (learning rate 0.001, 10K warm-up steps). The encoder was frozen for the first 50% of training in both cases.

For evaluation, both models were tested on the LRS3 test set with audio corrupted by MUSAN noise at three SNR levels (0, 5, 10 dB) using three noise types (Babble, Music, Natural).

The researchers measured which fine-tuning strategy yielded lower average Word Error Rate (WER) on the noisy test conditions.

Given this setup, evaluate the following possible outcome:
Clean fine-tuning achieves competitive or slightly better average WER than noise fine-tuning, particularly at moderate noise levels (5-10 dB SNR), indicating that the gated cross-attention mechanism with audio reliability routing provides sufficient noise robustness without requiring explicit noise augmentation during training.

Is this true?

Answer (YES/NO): NO